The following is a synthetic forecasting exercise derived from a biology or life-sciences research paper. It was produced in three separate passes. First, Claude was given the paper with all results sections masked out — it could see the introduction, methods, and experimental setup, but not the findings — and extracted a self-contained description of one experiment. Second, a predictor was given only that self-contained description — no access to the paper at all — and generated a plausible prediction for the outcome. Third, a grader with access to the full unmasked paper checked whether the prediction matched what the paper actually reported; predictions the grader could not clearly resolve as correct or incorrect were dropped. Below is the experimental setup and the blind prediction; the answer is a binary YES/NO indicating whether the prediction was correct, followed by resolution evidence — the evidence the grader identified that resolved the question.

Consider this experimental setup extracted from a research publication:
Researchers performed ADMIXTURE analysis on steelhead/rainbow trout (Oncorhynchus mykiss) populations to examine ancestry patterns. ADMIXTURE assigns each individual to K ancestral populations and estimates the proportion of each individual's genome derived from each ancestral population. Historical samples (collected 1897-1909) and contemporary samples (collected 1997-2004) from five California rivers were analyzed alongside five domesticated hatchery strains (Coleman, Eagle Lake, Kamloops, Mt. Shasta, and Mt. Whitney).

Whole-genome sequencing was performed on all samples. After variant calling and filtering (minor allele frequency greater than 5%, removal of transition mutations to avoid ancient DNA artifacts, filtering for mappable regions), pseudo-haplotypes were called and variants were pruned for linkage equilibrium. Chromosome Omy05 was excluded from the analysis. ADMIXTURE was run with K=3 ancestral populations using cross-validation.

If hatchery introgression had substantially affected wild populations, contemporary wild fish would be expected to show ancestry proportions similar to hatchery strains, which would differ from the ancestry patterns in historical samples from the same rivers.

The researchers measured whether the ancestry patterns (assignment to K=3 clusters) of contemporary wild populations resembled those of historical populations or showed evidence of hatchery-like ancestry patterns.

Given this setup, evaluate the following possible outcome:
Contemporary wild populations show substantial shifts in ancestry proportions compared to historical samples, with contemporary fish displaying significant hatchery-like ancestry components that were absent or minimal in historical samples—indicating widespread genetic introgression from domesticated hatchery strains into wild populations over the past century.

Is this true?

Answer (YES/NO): NO